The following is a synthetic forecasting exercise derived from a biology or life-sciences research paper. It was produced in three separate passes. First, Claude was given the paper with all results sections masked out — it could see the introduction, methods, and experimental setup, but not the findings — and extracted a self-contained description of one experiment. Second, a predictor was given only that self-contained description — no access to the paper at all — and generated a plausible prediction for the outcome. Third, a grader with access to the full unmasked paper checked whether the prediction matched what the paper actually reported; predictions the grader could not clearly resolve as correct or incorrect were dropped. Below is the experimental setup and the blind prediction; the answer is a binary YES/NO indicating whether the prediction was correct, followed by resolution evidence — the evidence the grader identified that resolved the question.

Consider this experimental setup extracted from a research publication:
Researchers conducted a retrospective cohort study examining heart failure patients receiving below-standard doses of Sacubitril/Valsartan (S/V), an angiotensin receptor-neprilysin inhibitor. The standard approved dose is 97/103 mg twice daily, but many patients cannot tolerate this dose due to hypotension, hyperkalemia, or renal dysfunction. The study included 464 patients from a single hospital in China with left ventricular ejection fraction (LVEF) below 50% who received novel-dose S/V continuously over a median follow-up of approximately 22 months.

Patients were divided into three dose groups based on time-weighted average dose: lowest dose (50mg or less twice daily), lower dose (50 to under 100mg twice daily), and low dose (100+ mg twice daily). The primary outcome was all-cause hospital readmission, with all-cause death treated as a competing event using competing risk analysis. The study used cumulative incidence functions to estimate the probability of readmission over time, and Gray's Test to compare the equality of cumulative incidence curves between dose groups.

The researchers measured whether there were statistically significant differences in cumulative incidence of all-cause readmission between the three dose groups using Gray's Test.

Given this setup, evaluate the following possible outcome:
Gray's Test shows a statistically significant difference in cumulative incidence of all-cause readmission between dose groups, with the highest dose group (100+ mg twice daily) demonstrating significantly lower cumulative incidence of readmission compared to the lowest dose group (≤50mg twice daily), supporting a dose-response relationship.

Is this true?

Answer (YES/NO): YES